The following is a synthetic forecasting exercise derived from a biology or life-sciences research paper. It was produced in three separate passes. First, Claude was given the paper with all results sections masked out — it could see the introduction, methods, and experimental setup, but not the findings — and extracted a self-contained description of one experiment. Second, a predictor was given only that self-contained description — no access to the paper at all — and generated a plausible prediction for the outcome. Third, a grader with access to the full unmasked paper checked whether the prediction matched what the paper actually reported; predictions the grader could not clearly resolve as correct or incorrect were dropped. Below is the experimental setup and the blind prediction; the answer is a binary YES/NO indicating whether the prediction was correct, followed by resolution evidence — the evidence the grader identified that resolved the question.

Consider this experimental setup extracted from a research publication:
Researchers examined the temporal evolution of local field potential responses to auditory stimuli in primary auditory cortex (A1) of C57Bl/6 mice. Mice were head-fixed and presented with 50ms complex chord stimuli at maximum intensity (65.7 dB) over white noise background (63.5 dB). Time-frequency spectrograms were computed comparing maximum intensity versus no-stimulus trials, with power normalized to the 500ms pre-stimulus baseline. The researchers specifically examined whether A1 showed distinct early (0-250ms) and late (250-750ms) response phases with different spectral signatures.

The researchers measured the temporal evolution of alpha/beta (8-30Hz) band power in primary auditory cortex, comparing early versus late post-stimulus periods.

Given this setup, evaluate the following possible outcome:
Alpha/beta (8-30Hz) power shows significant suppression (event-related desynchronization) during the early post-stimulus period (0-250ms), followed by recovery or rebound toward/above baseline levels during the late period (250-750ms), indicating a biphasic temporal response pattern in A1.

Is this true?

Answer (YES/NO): NO